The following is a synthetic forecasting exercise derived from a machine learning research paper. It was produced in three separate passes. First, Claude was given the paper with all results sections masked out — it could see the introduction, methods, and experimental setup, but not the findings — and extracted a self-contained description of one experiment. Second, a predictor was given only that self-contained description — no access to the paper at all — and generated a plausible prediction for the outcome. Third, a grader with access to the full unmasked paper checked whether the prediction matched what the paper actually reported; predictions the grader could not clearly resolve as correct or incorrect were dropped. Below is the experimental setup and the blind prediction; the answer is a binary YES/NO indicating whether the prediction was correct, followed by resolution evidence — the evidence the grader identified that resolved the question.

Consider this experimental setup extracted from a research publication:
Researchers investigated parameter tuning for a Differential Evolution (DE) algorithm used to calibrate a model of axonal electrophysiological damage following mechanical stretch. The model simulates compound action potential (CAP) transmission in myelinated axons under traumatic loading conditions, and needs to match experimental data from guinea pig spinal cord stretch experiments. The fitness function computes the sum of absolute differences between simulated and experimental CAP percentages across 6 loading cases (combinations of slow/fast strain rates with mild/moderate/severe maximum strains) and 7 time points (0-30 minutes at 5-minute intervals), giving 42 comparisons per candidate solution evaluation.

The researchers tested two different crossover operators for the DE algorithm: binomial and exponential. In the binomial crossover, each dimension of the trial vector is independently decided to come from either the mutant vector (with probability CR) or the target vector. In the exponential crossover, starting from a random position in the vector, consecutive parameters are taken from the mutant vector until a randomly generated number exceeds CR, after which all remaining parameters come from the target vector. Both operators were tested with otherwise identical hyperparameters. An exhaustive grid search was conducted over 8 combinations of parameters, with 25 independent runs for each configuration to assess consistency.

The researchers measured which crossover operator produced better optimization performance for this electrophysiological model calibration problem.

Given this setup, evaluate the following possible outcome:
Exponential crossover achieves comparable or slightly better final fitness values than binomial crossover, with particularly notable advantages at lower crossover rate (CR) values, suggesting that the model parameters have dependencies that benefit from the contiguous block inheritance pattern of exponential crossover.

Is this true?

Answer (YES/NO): NO